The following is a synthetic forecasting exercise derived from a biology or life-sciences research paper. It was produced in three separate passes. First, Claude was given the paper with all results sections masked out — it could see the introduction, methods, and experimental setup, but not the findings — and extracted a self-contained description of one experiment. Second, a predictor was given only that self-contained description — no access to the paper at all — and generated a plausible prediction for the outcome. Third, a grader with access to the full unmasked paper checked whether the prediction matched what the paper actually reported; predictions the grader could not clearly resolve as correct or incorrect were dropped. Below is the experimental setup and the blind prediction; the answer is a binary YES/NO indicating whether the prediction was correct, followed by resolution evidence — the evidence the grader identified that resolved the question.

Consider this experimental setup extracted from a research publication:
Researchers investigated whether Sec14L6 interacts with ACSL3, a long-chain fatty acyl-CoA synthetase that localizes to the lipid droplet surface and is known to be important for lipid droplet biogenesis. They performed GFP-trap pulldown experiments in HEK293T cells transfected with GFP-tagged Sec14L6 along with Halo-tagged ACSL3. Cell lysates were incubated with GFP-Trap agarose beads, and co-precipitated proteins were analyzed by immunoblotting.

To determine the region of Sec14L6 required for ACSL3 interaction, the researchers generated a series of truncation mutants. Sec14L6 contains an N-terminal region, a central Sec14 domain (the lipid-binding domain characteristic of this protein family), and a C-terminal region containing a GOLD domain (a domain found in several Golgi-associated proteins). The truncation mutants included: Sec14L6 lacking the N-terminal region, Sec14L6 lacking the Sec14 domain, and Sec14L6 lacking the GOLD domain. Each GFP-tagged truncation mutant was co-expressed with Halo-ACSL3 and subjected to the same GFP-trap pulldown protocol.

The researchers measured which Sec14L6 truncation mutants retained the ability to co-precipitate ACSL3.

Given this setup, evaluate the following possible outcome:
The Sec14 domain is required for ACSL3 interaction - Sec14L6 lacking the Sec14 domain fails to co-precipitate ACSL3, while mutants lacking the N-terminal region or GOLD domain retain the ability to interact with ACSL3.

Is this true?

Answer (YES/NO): YES